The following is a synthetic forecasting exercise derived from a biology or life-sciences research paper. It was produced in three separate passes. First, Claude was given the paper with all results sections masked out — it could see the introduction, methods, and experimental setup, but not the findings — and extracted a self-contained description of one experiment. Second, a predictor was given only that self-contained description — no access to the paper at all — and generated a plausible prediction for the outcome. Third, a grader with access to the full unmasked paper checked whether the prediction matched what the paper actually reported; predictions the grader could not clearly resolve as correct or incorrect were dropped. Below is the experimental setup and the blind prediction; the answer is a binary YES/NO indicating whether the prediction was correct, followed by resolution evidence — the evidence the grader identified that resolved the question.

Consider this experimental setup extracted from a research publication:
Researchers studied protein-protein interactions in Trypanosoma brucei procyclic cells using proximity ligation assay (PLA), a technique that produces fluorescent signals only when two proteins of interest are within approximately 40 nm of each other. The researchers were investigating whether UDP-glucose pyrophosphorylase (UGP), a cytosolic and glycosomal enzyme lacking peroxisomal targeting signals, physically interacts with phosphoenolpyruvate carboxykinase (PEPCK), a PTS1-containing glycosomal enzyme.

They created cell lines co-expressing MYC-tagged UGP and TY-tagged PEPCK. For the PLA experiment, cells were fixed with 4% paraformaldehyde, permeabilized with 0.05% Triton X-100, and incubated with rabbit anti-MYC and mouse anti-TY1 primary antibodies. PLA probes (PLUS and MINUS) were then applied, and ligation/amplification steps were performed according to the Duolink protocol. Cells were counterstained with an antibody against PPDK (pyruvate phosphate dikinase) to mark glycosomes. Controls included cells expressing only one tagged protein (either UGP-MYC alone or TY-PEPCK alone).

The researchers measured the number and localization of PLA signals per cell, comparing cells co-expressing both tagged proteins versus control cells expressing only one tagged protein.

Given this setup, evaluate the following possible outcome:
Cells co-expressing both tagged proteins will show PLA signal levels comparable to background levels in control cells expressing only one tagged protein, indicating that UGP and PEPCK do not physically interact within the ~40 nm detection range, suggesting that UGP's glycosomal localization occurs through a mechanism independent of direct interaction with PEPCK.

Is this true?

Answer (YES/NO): NO